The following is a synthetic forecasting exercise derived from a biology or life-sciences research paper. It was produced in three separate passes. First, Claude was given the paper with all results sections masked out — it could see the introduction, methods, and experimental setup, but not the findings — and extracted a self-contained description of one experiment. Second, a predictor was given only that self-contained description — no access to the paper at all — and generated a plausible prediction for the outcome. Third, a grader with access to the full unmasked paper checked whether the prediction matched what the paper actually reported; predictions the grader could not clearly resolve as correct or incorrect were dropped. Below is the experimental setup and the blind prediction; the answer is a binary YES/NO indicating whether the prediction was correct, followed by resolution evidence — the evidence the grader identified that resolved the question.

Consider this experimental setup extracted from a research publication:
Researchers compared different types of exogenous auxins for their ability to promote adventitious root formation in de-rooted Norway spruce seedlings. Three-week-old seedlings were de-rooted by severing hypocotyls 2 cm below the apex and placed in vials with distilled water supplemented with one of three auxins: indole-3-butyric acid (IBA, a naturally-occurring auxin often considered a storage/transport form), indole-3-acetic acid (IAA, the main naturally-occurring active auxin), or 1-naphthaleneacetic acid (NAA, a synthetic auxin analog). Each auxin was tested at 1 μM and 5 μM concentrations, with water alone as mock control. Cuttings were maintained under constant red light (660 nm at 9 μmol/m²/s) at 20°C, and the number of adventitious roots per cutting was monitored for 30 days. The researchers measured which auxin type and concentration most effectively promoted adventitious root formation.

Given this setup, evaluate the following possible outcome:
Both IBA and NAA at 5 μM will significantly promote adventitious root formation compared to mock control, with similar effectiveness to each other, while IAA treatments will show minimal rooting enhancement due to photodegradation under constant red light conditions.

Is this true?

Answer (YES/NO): NO